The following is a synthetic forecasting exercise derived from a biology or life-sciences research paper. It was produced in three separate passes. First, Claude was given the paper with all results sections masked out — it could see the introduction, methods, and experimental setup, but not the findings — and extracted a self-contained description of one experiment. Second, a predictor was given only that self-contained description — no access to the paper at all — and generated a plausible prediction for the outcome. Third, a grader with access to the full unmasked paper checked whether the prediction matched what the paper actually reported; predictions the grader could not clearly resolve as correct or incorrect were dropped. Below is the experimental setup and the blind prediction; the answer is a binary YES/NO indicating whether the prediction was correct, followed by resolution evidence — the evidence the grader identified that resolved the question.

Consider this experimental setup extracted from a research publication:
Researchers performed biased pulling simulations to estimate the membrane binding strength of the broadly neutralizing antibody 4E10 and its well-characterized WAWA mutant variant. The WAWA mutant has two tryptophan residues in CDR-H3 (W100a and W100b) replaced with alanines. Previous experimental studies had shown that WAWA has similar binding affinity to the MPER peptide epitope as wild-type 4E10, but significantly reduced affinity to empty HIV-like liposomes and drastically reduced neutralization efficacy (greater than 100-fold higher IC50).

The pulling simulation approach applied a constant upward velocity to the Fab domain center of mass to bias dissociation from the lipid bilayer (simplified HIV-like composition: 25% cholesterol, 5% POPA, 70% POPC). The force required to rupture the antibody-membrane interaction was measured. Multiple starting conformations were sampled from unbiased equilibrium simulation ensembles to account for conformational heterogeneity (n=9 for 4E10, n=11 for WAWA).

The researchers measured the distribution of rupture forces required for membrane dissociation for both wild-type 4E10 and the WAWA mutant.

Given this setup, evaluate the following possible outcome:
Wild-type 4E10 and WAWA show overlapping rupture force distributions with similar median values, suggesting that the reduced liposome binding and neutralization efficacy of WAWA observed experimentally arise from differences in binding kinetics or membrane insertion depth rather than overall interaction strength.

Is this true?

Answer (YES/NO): NO